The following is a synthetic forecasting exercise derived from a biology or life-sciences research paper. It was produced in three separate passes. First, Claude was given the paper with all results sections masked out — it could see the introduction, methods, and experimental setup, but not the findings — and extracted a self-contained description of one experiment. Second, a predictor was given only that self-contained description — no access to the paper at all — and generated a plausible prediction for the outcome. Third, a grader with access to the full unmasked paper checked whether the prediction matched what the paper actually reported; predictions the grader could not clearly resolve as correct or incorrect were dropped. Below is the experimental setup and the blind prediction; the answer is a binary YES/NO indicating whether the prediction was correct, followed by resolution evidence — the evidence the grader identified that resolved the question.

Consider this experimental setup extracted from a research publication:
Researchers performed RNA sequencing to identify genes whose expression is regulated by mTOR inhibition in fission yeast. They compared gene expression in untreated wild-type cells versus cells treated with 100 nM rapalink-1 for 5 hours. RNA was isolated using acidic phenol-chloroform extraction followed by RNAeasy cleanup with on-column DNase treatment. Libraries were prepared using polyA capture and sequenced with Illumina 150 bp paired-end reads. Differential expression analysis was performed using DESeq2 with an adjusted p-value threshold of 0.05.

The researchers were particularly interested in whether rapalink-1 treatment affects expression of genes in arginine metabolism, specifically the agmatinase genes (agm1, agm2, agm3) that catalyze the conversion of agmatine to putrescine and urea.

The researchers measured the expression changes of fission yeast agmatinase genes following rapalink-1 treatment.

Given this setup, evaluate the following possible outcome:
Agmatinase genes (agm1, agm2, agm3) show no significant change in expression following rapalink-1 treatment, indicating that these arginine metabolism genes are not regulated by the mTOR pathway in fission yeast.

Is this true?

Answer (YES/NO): NO